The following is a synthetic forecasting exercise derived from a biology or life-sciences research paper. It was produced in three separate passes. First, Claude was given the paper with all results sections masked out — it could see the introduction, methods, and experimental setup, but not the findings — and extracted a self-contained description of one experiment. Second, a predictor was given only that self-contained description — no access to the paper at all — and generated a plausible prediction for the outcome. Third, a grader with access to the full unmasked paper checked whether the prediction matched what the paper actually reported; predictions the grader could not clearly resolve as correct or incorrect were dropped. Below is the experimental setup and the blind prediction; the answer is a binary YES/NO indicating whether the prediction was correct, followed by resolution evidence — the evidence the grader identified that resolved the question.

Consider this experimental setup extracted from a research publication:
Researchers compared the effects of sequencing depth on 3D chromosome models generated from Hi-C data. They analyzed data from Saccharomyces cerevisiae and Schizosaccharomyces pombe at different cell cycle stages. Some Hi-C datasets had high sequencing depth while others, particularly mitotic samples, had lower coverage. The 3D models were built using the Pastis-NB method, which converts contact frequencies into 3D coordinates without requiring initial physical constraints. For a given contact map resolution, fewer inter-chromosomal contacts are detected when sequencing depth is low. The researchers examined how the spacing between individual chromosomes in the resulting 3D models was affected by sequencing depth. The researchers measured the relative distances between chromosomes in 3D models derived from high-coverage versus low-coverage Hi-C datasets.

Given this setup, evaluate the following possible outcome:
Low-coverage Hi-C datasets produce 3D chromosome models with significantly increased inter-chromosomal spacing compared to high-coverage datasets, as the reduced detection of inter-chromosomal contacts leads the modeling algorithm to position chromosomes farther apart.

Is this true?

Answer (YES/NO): YES